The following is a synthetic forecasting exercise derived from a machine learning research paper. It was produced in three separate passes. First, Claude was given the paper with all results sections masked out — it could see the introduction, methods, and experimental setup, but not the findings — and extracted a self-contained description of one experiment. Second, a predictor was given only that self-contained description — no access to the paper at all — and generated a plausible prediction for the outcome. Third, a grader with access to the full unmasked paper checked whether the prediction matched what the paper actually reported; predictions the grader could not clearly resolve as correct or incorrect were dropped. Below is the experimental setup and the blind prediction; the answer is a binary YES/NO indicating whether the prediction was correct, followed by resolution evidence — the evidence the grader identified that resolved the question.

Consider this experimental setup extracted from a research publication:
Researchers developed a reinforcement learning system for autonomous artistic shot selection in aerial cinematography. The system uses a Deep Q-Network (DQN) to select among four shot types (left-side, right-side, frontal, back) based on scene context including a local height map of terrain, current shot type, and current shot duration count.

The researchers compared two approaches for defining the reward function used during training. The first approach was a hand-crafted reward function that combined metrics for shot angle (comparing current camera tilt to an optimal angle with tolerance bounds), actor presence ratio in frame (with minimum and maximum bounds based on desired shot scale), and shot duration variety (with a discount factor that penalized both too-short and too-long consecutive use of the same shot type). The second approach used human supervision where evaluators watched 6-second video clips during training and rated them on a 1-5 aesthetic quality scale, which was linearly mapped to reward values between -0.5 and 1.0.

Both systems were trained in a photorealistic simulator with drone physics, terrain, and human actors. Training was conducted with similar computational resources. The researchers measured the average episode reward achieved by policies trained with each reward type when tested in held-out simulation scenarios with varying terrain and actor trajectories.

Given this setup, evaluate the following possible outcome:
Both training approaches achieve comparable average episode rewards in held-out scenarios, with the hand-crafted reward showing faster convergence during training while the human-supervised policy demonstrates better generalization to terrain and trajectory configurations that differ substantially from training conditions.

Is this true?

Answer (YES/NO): NO